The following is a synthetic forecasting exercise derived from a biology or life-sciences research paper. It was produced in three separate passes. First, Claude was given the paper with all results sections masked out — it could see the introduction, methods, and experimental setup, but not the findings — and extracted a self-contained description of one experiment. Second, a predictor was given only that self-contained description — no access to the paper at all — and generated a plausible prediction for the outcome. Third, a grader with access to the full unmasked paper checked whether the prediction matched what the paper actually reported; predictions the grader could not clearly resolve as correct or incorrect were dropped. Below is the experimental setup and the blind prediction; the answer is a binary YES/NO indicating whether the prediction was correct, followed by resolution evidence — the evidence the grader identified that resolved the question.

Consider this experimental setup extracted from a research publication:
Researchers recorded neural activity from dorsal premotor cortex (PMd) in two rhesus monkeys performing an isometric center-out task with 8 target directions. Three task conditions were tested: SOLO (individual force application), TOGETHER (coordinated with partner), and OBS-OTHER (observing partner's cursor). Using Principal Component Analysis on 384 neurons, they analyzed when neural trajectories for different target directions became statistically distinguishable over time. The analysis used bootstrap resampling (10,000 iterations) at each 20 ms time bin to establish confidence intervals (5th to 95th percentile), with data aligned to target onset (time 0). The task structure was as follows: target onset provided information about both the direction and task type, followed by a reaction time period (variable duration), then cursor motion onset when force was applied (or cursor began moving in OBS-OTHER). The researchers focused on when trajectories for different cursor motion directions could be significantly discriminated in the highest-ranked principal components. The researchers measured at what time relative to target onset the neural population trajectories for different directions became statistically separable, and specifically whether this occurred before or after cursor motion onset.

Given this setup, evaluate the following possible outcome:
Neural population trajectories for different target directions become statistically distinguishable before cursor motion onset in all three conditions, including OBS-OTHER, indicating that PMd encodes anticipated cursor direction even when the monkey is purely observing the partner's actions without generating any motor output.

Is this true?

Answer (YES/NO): YES